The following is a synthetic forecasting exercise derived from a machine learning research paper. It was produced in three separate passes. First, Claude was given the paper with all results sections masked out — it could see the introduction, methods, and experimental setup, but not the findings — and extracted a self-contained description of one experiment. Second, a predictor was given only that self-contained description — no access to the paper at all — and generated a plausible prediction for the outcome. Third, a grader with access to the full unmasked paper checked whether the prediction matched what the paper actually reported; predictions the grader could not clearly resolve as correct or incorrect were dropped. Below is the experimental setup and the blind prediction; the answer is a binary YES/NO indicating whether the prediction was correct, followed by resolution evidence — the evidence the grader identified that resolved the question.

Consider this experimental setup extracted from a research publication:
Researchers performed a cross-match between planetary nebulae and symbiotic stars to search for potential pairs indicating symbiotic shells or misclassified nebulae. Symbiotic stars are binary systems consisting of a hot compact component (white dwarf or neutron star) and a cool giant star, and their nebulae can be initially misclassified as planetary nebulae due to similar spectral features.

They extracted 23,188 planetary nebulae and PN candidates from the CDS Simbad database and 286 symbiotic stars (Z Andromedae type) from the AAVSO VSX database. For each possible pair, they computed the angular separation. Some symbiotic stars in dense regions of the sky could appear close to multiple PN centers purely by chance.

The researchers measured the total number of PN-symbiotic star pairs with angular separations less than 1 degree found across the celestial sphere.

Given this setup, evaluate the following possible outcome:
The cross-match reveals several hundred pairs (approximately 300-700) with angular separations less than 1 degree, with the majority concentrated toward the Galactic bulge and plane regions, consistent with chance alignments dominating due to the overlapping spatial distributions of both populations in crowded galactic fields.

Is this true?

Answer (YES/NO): NO